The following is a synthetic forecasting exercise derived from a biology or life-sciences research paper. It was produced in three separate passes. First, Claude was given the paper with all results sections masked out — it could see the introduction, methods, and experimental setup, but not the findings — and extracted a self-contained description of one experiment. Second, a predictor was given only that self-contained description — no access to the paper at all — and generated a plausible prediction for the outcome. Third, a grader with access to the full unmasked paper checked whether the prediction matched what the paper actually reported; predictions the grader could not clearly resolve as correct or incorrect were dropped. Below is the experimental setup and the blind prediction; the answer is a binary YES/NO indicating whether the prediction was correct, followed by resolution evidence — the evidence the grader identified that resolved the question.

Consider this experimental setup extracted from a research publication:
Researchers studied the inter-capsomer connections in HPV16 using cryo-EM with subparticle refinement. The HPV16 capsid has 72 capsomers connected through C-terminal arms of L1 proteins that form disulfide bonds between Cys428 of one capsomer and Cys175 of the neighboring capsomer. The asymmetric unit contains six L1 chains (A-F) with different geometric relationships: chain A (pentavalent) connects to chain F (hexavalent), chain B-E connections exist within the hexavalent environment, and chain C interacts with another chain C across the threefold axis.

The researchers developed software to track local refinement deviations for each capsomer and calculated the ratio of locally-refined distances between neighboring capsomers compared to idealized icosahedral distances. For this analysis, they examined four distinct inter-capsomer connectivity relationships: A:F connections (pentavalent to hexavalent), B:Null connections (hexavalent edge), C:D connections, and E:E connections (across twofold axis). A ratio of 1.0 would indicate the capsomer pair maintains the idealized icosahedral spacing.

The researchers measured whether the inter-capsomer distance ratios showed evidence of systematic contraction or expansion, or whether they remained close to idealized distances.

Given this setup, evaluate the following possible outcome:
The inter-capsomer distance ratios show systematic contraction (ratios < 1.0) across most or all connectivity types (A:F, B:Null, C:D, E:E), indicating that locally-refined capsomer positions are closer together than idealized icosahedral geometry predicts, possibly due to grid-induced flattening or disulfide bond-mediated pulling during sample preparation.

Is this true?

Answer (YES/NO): NO